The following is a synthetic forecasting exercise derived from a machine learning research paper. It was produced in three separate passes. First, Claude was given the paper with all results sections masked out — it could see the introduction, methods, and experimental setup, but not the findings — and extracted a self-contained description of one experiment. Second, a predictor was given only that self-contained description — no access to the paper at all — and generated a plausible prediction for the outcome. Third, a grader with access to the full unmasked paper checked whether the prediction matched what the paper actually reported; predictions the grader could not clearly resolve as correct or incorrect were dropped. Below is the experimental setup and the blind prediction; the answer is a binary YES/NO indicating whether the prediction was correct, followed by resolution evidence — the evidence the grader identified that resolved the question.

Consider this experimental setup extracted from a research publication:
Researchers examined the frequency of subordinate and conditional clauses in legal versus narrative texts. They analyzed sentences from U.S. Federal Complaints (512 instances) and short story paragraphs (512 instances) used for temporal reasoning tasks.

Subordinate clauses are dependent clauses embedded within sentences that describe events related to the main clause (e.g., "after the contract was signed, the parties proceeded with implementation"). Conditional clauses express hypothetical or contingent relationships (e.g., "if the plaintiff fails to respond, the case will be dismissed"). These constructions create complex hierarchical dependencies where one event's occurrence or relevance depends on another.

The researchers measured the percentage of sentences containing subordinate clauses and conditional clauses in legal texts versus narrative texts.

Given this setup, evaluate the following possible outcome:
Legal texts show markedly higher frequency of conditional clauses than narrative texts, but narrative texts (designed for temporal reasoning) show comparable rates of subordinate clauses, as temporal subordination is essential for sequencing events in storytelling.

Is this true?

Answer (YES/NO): NO